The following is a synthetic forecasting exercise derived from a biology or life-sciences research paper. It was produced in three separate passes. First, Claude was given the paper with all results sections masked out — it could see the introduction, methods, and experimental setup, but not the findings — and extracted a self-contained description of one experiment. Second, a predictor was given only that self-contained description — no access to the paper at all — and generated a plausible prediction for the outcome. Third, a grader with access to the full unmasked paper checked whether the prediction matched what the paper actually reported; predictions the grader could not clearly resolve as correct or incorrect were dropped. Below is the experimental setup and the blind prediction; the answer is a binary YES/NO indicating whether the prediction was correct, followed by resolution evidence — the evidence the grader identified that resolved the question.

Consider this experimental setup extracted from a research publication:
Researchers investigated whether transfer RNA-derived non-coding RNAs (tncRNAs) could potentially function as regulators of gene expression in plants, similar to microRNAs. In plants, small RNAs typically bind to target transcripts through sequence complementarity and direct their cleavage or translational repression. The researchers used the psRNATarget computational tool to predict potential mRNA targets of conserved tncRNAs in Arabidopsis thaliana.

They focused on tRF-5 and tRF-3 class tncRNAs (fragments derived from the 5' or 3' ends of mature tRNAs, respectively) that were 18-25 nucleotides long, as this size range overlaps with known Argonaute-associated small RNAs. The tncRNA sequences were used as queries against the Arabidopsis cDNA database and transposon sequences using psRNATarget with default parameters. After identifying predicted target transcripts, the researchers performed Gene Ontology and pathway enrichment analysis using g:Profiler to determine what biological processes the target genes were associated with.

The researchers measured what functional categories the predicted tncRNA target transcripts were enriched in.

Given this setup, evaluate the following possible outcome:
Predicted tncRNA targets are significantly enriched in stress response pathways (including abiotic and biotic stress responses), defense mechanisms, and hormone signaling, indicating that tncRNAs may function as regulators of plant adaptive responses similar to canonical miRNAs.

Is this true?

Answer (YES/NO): NO